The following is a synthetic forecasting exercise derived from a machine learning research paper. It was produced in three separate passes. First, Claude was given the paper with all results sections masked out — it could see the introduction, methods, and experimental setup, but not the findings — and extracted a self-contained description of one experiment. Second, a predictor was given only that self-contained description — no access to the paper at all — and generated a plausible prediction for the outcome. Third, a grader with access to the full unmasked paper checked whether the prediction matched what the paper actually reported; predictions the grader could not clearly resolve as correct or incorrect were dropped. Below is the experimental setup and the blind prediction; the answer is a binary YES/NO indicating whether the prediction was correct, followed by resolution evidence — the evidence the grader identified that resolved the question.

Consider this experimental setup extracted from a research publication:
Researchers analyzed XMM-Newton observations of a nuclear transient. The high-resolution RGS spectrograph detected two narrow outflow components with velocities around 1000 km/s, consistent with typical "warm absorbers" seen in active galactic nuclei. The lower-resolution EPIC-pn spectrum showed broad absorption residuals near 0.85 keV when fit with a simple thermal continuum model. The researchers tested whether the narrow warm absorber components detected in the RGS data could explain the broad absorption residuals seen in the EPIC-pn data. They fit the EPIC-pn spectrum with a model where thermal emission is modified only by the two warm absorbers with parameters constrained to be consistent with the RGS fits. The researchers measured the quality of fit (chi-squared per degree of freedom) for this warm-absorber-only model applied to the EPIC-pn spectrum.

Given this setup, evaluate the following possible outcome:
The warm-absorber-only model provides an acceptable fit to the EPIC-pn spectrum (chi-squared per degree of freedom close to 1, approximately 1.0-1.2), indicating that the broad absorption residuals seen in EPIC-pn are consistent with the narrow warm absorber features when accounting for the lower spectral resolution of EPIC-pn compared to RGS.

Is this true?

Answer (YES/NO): NO